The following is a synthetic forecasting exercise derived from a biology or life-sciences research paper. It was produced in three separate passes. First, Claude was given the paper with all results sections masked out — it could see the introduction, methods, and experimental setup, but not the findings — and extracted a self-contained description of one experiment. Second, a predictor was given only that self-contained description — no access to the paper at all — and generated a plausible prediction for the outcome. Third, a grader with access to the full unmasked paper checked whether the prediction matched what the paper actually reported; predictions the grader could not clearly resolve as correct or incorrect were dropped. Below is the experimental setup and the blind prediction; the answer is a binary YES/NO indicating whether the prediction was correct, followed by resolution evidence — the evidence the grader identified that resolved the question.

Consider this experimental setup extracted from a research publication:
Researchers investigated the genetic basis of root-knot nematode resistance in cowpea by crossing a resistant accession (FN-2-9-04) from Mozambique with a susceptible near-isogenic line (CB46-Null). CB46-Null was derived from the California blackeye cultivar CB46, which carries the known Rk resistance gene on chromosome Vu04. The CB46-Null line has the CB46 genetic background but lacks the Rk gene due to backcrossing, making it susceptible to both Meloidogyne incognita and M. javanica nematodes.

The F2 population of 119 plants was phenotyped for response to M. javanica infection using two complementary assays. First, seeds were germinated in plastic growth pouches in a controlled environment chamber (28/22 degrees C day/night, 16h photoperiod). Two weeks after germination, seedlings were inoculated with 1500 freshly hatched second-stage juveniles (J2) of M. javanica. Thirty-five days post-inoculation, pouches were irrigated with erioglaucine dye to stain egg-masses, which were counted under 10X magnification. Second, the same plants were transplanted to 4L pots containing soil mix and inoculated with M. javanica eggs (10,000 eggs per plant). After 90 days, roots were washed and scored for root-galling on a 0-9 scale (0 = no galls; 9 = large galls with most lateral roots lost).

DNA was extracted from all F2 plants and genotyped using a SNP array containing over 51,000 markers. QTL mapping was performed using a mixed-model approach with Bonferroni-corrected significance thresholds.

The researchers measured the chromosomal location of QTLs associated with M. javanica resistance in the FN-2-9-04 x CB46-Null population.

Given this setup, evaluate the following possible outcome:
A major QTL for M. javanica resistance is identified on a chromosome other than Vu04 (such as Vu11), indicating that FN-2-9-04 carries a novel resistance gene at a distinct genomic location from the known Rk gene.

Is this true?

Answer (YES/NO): YES